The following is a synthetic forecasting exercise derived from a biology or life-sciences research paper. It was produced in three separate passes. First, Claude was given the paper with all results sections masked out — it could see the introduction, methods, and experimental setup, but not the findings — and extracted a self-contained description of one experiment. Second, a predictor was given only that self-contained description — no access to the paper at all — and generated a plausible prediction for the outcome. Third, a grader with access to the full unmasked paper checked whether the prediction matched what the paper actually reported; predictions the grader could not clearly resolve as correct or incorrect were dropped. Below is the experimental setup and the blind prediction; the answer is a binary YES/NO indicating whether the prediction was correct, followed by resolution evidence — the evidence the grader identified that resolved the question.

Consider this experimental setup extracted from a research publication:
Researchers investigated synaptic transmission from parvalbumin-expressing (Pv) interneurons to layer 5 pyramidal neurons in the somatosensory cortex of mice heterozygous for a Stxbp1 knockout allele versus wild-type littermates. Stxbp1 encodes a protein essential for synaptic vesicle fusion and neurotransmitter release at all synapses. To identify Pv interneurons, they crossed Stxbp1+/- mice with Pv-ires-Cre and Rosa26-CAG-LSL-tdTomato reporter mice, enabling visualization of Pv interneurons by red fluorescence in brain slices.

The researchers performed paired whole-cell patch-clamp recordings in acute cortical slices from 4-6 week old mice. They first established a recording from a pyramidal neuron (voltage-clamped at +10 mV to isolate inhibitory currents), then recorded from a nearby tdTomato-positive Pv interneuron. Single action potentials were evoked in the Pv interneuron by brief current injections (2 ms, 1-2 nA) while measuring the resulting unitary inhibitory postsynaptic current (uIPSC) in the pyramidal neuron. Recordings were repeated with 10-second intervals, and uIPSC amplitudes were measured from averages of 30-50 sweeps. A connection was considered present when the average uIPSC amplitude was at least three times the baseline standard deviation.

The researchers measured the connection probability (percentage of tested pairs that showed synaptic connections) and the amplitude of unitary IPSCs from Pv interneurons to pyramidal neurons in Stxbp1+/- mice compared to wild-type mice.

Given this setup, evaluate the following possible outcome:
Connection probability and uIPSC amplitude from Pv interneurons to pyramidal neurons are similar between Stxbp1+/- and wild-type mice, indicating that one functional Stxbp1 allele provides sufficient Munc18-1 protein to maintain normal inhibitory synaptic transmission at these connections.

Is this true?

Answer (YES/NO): NO